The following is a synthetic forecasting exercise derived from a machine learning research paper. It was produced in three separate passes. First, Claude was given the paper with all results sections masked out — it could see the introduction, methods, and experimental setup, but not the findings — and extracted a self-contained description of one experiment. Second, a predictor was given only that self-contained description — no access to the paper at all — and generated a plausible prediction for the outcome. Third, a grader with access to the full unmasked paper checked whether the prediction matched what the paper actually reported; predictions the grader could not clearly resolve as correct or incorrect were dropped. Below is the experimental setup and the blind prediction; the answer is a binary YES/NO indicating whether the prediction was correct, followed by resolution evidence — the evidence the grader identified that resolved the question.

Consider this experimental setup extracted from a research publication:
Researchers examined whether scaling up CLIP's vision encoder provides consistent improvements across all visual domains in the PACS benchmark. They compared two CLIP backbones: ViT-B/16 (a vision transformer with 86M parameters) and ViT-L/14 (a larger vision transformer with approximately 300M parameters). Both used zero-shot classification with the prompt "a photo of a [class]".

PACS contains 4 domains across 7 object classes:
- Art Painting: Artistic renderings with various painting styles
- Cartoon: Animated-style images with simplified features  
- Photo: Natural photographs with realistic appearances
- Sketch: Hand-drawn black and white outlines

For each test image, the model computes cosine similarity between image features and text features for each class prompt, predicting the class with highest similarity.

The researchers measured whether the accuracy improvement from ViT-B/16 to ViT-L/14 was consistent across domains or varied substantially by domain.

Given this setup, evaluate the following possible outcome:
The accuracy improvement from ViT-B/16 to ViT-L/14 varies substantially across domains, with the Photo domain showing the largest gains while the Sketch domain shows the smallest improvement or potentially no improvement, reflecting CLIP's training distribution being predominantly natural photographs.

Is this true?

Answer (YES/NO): NO